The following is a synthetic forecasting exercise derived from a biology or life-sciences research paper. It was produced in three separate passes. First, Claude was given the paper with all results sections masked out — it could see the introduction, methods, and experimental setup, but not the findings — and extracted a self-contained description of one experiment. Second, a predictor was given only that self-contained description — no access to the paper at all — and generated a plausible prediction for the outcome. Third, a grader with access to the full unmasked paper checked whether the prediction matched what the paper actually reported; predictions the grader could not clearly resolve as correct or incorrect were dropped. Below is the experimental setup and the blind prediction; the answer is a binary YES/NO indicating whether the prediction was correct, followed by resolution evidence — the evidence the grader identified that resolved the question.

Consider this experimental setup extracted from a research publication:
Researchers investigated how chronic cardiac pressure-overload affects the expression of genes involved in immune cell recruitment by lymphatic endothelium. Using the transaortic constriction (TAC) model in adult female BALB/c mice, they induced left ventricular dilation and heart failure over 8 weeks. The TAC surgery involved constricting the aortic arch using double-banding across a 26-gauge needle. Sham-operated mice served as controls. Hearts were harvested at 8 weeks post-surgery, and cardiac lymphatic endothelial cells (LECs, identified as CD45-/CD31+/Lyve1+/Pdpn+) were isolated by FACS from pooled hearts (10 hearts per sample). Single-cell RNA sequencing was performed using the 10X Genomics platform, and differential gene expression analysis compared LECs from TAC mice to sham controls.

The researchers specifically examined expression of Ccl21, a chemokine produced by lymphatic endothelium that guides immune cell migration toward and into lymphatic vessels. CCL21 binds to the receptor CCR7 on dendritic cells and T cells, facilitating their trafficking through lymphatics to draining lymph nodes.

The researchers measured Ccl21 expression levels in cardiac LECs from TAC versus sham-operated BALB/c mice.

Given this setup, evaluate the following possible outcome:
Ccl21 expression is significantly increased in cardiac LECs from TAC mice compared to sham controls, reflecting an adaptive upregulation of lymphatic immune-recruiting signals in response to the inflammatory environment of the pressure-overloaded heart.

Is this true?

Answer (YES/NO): YES